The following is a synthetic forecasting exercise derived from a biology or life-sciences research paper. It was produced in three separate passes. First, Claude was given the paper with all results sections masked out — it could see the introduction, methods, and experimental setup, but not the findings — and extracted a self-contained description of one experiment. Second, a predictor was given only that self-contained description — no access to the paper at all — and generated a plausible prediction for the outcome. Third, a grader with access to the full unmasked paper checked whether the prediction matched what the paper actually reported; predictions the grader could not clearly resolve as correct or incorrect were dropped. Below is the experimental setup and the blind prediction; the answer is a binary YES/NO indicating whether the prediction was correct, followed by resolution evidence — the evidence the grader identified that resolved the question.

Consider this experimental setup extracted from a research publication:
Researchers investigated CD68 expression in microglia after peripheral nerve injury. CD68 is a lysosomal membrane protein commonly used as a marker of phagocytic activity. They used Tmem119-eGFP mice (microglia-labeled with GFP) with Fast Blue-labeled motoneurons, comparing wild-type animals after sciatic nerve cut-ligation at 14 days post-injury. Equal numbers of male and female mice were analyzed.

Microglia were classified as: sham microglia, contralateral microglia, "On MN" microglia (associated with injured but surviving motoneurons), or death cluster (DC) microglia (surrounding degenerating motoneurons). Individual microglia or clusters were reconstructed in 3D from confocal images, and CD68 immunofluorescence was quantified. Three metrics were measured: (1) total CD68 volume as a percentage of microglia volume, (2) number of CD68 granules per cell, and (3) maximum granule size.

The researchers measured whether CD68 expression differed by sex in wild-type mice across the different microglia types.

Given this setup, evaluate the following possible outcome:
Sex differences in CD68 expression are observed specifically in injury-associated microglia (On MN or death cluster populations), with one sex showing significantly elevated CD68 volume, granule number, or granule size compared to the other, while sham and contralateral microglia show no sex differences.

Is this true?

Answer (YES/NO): NO